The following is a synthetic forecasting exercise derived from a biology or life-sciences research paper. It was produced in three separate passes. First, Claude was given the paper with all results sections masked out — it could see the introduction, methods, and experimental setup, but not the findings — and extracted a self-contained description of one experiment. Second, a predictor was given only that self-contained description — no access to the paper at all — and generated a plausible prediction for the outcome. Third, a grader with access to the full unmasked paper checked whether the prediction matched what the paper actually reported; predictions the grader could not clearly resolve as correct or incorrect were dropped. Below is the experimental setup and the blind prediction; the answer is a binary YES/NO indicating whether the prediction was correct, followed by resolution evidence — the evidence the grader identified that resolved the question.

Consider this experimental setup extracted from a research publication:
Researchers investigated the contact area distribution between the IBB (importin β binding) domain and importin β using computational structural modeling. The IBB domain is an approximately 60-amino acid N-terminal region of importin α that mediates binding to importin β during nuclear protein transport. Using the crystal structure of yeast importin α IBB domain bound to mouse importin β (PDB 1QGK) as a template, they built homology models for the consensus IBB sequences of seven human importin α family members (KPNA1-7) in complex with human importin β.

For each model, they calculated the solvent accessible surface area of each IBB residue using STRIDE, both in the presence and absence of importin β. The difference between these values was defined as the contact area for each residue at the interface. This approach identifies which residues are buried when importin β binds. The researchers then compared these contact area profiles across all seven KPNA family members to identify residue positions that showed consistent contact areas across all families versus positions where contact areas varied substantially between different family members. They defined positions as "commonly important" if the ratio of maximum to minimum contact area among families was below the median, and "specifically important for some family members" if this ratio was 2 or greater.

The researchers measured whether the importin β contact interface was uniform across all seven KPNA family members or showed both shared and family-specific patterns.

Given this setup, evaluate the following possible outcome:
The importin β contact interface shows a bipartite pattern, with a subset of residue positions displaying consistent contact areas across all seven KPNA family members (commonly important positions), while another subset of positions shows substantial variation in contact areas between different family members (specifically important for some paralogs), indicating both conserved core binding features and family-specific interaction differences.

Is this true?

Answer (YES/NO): YES